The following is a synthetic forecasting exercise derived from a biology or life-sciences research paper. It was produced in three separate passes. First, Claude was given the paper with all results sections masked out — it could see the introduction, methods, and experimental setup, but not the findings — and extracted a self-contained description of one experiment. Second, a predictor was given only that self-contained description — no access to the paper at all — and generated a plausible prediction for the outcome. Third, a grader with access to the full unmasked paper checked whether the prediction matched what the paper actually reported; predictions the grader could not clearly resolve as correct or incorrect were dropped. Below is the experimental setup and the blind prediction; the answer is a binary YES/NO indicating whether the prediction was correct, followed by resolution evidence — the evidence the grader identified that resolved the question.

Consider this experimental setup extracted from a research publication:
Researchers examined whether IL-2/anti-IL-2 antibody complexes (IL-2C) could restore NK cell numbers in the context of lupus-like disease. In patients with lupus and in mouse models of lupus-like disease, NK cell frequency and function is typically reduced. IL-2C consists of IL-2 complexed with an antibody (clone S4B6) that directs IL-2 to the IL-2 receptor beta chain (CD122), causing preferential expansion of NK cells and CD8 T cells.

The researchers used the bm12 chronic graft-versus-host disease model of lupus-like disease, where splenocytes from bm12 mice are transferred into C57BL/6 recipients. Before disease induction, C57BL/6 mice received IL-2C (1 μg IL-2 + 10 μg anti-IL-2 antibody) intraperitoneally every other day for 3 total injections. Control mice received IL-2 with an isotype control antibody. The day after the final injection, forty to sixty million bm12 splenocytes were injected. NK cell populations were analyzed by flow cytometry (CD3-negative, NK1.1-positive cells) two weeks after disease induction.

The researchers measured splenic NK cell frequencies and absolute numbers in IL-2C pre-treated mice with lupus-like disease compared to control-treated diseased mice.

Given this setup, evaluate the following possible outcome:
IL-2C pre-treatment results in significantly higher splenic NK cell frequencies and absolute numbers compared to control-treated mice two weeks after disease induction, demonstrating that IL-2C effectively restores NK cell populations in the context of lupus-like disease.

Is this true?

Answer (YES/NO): YES